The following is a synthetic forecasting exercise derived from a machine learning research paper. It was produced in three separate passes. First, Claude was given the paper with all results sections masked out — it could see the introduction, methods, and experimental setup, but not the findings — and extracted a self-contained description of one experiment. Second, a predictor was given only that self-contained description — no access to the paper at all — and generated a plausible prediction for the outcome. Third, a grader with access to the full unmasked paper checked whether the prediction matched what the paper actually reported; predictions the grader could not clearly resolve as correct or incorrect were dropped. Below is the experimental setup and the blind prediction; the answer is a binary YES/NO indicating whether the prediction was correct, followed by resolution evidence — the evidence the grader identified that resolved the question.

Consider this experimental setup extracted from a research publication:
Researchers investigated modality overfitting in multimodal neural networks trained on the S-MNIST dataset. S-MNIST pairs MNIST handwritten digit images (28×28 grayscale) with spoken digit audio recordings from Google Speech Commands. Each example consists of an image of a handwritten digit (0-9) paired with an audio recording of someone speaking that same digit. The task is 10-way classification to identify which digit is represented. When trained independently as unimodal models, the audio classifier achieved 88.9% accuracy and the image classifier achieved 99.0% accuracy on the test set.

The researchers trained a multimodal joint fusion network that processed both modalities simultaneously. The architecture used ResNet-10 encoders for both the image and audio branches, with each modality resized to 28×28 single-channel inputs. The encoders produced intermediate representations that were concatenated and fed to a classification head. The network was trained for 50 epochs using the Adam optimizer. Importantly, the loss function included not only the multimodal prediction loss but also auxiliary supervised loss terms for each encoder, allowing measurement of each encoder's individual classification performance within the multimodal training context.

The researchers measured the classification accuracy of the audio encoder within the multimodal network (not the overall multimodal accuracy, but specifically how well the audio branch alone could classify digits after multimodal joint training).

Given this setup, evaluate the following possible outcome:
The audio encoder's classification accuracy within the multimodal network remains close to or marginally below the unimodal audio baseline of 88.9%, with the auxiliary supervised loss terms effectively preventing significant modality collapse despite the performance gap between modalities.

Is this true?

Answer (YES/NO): NO